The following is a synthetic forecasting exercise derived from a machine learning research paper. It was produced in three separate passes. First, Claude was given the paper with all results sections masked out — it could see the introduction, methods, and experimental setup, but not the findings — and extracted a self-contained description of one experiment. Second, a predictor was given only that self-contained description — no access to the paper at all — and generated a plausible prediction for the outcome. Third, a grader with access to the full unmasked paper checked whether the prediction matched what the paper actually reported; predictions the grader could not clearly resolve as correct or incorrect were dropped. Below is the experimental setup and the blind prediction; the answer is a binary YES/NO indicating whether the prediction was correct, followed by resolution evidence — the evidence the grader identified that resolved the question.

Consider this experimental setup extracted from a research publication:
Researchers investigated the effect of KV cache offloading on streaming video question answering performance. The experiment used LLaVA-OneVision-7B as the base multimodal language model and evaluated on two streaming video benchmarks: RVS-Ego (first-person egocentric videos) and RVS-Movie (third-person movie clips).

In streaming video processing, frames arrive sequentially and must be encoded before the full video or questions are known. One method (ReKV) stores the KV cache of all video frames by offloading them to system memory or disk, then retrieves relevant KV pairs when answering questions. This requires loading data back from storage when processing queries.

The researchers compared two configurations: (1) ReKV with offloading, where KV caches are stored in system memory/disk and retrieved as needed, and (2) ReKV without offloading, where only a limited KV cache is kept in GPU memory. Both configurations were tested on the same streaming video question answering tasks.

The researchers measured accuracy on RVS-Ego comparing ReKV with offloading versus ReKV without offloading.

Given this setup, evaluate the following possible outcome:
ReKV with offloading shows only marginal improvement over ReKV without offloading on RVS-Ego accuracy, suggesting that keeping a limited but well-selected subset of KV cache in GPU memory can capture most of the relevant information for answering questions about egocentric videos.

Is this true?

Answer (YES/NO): NO